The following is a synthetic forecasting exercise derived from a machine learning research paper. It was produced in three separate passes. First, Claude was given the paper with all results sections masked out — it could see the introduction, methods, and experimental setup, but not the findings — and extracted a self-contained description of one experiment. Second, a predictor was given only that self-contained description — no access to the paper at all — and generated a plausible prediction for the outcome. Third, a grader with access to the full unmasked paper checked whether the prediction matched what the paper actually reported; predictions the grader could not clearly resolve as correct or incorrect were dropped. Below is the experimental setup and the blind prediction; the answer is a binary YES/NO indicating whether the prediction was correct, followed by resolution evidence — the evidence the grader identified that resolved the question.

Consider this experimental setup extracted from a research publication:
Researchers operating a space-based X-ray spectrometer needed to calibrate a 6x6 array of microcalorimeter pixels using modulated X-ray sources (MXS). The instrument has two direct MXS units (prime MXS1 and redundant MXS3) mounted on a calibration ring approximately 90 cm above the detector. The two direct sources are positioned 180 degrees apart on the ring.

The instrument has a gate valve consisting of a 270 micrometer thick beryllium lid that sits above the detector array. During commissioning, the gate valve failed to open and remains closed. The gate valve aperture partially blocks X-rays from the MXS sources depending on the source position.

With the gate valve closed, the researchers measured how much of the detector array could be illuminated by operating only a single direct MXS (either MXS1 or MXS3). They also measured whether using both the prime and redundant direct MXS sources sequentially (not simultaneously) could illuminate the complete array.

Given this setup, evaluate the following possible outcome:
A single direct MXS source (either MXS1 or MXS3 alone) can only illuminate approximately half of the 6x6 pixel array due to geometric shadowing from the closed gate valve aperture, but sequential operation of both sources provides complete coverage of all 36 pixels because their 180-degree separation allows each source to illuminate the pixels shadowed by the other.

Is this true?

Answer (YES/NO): YES